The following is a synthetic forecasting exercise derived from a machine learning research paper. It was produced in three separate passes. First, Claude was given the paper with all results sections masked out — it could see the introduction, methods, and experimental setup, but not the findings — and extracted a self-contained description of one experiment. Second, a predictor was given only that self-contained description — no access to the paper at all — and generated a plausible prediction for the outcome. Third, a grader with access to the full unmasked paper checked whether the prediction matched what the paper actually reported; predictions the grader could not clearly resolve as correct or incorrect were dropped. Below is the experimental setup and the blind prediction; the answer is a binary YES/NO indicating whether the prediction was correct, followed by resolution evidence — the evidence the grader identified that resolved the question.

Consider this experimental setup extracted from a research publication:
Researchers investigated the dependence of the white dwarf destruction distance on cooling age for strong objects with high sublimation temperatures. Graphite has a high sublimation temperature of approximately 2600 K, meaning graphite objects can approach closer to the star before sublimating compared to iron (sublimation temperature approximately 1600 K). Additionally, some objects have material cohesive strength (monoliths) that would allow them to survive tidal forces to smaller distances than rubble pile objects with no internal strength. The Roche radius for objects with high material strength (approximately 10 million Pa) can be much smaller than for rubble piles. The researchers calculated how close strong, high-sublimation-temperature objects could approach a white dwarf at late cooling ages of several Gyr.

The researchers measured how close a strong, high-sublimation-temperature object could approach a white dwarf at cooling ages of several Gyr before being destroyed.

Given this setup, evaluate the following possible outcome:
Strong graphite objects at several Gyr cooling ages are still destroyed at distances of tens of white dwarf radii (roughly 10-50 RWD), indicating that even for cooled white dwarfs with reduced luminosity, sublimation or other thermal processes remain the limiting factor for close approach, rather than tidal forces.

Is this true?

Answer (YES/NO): YES